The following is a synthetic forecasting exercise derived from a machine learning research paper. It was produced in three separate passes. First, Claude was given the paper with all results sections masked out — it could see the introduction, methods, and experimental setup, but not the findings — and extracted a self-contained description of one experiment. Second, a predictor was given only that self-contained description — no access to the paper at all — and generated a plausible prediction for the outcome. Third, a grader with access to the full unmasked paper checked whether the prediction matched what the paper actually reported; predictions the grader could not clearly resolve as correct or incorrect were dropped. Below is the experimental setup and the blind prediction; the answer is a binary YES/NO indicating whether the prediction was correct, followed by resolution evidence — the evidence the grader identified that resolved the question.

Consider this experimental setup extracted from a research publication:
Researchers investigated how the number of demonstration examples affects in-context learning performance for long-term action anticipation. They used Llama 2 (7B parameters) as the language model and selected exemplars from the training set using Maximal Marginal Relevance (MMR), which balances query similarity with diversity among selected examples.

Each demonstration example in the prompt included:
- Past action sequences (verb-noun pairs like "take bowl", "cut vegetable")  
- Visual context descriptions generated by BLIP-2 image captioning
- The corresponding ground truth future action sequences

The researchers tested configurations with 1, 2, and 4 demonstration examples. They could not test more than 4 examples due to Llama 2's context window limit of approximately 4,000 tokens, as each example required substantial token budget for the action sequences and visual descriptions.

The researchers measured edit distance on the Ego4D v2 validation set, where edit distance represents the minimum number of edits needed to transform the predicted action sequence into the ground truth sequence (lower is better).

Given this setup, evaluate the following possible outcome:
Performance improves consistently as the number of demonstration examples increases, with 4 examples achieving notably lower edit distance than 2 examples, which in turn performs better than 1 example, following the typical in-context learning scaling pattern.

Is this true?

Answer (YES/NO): NO